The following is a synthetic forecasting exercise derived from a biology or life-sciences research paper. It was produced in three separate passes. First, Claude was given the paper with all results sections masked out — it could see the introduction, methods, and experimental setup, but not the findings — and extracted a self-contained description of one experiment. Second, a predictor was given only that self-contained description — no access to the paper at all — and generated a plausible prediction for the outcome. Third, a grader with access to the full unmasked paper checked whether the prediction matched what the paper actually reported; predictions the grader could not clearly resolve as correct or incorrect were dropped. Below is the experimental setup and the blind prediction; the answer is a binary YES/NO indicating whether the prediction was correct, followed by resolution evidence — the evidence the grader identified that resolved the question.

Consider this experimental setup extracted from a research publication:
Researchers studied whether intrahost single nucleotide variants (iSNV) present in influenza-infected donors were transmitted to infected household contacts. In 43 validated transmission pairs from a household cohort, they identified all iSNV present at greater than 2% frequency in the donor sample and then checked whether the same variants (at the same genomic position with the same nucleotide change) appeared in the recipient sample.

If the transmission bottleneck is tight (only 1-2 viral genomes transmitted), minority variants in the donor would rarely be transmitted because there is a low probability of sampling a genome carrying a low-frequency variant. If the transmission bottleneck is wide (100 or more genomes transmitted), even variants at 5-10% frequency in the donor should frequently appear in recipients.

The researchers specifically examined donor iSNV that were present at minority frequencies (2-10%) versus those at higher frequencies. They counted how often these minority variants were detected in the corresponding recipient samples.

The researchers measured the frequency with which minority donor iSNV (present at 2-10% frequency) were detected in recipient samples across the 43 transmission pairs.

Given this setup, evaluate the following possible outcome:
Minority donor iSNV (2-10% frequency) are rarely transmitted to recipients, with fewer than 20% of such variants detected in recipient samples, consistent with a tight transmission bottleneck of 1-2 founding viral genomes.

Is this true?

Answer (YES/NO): YES